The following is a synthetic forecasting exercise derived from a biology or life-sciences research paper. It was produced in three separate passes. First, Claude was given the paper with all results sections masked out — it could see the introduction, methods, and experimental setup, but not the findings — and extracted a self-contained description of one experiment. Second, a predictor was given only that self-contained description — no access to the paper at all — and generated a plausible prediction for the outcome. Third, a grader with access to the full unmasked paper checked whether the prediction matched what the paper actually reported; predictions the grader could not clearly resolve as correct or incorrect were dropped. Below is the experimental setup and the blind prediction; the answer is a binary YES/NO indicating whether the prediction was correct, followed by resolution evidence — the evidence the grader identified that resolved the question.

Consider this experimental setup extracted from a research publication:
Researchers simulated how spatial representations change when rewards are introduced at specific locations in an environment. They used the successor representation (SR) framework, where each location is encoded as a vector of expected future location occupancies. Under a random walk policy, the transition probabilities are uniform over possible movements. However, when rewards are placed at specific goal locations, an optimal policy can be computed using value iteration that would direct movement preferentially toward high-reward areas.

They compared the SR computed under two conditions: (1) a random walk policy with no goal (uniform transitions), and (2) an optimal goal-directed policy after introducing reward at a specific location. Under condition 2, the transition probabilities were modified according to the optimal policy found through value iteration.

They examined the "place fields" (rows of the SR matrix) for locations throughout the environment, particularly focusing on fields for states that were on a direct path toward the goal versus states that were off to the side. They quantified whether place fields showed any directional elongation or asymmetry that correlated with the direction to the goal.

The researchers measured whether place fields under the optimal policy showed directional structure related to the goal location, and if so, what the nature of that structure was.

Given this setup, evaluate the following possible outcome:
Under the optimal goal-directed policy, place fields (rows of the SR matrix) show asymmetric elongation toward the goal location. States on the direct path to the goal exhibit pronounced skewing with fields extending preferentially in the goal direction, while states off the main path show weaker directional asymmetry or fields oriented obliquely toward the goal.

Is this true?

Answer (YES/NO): NO